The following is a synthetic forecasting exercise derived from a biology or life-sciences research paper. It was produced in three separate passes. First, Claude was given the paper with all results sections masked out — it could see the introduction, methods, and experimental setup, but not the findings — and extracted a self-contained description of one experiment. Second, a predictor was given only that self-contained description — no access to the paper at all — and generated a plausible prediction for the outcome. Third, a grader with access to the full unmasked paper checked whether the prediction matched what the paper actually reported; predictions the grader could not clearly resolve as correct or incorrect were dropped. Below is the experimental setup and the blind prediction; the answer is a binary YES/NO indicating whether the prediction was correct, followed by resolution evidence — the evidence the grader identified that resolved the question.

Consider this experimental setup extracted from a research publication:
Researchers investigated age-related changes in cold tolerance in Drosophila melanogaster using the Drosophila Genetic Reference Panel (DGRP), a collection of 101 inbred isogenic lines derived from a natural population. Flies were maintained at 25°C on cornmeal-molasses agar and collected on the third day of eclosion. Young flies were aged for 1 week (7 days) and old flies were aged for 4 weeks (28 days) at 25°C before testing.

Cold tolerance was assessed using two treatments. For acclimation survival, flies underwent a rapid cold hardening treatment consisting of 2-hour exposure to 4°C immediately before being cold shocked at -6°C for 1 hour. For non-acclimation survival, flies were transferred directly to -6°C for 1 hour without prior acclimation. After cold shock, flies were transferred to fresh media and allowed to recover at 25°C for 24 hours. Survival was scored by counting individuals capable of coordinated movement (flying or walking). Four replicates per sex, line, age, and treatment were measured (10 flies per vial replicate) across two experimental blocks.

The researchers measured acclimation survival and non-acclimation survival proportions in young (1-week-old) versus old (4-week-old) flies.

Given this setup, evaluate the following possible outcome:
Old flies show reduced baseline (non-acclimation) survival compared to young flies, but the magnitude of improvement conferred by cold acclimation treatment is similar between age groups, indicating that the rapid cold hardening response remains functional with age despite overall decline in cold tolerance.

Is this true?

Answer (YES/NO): NO